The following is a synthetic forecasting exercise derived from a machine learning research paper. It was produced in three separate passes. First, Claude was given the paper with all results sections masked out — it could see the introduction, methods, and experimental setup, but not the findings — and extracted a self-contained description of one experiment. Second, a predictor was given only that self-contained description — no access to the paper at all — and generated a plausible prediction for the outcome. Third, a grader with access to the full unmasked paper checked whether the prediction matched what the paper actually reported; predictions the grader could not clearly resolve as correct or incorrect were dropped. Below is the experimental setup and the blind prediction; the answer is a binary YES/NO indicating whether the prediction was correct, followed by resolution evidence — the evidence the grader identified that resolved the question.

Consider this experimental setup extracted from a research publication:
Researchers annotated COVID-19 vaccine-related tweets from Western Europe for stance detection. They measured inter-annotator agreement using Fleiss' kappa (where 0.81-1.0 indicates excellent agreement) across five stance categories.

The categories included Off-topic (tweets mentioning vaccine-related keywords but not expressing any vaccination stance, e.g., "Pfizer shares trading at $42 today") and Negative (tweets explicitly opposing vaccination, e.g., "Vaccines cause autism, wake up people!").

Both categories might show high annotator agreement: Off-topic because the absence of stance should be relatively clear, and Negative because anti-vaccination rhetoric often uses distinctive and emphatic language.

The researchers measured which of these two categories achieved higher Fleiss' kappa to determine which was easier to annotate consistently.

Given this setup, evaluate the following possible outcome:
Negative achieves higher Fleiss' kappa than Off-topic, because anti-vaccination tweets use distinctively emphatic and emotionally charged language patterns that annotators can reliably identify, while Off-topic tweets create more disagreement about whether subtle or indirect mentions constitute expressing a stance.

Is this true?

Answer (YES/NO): YES